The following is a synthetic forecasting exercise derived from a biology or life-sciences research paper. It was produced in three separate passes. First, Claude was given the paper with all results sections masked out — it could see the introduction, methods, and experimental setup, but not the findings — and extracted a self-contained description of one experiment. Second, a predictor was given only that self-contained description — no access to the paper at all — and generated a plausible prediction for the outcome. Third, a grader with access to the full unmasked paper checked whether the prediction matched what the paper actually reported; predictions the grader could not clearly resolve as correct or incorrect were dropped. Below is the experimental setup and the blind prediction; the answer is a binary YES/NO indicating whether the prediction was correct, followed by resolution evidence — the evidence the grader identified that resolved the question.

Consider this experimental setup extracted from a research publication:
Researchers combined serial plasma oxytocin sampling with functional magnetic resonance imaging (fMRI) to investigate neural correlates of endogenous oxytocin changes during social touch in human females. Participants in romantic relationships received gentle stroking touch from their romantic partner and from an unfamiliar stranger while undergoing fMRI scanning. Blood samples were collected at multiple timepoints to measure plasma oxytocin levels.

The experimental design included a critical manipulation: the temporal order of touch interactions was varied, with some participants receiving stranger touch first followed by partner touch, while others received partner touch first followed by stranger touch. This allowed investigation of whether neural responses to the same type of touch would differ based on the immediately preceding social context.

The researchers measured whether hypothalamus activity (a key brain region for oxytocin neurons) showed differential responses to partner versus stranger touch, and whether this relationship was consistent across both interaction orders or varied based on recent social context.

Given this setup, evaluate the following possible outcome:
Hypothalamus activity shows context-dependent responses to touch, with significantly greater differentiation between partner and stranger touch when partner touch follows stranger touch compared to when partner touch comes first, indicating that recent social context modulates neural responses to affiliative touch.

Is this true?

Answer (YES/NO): NO